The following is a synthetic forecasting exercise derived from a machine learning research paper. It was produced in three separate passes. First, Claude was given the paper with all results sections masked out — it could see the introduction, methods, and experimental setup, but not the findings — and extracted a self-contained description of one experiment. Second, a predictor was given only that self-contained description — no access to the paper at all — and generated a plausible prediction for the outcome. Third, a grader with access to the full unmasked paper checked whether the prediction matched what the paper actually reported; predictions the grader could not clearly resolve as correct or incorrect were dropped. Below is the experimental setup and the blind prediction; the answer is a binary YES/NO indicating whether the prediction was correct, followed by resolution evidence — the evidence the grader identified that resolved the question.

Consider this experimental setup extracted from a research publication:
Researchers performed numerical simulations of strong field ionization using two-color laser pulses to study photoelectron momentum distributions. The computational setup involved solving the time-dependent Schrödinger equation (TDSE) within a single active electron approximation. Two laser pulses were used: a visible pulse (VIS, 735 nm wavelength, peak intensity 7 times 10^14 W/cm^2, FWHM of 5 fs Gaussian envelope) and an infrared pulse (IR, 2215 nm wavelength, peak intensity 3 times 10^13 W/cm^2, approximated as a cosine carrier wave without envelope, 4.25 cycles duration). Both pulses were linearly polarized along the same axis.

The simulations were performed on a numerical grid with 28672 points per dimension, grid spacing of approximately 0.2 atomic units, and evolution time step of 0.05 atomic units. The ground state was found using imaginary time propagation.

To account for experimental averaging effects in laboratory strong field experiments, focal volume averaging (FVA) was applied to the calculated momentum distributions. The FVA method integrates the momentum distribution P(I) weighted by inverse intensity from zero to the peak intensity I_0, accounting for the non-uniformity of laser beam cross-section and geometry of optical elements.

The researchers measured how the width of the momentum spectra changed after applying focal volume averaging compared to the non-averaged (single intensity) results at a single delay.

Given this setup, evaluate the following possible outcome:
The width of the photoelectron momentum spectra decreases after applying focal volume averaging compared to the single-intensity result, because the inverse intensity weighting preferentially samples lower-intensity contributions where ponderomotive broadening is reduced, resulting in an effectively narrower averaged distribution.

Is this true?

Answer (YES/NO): YES